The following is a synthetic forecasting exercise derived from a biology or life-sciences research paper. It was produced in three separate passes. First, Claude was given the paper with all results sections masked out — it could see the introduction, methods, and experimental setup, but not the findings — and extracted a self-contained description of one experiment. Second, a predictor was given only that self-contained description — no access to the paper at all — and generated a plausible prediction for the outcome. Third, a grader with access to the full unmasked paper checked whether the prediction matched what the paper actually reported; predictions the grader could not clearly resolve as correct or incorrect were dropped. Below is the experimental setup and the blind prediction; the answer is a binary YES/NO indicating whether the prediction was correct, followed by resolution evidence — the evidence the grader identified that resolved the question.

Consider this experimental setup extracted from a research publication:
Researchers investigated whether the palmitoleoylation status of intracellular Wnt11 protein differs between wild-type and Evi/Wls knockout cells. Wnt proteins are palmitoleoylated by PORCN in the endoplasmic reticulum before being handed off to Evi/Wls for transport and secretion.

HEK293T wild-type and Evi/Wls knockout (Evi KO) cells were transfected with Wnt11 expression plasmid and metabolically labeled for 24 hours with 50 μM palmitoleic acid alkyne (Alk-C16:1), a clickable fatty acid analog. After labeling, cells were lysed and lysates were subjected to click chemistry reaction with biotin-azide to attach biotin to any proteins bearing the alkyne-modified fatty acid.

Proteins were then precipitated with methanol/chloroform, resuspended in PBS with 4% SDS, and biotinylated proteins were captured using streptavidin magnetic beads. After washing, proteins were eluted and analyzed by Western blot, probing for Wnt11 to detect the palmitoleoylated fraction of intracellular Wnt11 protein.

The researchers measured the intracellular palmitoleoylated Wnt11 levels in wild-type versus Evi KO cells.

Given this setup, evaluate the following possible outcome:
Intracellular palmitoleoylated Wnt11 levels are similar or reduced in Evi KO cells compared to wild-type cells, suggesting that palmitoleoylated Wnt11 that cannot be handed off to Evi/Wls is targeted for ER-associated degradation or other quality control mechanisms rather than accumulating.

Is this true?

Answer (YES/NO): YES